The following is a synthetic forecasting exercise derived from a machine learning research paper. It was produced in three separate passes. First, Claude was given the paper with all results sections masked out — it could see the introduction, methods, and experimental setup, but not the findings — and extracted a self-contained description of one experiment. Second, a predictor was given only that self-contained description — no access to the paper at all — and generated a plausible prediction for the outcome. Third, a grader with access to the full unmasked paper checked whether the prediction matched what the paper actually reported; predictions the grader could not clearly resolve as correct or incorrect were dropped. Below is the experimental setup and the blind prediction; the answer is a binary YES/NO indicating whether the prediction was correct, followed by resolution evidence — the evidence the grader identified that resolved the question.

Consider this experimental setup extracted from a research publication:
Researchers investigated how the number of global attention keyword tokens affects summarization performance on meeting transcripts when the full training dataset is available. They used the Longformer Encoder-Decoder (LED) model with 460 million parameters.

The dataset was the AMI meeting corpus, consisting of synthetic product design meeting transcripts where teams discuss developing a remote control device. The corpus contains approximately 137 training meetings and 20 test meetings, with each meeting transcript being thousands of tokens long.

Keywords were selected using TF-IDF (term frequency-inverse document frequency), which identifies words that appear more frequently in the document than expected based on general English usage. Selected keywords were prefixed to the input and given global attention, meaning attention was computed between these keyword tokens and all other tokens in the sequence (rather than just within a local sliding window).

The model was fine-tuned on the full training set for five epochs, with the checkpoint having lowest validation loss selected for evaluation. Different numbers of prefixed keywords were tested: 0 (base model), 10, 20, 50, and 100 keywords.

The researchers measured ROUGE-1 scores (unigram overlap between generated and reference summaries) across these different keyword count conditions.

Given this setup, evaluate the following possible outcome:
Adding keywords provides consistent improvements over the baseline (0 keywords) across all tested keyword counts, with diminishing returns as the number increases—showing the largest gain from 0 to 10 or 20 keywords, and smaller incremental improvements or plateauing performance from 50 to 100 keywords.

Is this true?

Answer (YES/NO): NO